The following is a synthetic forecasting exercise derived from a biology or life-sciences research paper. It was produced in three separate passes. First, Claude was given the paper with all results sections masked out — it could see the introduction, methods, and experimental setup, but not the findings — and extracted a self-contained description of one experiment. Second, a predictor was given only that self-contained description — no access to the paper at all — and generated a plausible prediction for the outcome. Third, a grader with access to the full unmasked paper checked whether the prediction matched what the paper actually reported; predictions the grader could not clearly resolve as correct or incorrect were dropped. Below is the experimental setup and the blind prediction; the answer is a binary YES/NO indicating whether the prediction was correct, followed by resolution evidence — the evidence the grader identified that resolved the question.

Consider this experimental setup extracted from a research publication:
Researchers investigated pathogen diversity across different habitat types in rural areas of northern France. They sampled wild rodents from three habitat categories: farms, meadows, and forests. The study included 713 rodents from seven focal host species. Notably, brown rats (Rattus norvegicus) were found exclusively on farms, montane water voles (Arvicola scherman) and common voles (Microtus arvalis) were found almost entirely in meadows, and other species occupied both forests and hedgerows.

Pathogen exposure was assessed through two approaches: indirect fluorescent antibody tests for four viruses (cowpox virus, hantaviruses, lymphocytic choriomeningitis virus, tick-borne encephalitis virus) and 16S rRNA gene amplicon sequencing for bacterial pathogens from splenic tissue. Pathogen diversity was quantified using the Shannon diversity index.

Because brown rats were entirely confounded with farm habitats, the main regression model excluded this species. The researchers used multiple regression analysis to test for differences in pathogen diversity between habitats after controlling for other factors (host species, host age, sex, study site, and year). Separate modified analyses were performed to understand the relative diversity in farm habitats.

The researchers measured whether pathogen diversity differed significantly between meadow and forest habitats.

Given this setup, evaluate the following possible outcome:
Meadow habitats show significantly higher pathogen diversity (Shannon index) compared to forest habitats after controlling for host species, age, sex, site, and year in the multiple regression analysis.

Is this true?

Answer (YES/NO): YES